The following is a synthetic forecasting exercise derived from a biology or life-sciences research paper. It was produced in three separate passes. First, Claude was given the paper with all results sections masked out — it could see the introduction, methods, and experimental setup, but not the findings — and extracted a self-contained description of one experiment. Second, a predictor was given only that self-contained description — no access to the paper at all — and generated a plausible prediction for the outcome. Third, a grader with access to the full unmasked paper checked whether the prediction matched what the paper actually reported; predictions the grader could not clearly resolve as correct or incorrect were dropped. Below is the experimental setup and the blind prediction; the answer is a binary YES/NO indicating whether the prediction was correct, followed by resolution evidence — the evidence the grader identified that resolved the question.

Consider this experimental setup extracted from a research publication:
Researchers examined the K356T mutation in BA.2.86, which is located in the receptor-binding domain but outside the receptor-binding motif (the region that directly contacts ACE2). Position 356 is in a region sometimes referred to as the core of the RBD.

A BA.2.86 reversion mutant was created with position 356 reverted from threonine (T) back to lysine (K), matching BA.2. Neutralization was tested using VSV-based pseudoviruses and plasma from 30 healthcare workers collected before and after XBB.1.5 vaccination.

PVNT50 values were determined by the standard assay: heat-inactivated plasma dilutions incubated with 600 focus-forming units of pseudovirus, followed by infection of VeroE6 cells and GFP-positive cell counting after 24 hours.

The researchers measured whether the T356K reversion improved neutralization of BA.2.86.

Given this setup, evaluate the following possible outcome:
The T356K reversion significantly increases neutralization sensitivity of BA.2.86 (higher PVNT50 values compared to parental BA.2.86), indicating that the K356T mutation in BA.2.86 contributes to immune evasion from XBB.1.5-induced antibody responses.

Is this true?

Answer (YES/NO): NO